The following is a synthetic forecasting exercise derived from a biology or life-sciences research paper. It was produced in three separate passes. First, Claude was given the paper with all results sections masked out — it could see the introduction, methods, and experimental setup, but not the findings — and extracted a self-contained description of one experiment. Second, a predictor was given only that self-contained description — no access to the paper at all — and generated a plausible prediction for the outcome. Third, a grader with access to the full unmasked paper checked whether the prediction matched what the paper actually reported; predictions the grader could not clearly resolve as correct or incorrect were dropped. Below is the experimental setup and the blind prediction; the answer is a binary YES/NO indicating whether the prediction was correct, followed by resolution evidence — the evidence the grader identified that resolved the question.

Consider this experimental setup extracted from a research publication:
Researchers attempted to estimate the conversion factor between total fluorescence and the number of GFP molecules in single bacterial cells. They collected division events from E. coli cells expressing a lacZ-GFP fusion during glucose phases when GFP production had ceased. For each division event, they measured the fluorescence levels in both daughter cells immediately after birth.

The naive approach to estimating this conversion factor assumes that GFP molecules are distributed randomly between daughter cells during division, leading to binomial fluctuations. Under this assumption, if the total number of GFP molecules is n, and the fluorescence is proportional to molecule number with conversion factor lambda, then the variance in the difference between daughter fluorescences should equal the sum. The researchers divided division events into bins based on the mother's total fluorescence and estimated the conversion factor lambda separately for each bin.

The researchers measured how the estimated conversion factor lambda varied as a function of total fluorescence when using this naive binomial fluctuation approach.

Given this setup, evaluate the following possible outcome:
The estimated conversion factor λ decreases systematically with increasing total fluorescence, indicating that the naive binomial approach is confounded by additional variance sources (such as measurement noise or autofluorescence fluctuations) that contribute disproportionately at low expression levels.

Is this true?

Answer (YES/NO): NO